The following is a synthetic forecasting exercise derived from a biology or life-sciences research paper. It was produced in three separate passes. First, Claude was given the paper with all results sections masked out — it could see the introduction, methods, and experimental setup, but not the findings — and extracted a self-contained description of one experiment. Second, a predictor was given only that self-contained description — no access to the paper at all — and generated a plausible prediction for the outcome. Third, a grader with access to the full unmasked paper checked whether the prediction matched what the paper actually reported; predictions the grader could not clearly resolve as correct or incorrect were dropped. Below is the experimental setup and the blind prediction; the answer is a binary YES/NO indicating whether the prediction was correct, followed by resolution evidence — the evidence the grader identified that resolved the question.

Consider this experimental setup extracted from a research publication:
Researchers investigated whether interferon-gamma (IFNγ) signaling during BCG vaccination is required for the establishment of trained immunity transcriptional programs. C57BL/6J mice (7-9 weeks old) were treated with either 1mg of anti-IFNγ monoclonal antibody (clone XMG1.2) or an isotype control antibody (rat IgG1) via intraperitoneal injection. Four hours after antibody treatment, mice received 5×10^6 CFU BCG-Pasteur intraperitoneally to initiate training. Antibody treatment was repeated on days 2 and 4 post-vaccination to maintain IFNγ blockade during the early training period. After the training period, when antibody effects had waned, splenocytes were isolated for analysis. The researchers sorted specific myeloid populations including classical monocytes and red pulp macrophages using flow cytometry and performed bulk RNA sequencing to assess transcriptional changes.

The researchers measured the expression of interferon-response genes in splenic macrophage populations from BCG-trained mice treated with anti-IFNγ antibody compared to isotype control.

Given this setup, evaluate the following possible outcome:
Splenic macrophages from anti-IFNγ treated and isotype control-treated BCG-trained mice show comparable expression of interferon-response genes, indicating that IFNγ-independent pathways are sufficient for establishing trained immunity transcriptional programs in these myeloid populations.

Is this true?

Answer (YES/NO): NO